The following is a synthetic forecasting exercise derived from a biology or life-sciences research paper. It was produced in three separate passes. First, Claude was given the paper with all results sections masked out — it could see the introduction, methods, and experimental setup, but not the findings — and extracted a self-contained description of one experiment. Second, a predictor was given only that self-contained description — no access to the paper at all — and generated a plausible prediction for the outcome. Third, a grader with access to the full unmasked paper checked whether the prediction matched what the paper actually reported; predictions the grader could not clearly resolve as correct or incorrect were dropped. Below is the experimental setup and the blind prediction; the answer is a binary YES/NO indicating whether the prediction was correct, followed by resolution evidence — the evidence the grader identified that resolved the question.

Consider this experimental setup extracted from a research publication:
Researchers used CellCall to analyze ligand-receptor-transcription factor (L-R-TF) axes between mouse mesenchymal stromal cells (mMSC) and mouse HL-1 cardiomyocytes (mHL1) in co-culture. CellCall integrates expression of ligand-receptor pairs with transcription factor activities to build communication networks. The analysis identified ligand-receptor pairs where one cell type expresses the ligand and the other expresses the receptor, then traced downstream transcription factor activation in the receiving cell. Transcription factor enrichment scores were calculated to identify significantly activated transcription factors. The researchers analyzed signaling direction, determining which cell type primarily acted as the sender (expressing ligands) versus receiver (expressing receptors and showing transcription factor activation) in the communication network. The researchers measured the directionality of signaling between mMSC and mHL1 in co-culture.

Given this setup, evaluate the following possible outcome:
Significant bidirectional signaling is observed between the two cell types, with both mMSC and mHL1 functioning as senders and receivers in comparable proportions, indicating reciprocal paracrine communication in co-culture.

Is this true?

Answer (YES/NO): NO